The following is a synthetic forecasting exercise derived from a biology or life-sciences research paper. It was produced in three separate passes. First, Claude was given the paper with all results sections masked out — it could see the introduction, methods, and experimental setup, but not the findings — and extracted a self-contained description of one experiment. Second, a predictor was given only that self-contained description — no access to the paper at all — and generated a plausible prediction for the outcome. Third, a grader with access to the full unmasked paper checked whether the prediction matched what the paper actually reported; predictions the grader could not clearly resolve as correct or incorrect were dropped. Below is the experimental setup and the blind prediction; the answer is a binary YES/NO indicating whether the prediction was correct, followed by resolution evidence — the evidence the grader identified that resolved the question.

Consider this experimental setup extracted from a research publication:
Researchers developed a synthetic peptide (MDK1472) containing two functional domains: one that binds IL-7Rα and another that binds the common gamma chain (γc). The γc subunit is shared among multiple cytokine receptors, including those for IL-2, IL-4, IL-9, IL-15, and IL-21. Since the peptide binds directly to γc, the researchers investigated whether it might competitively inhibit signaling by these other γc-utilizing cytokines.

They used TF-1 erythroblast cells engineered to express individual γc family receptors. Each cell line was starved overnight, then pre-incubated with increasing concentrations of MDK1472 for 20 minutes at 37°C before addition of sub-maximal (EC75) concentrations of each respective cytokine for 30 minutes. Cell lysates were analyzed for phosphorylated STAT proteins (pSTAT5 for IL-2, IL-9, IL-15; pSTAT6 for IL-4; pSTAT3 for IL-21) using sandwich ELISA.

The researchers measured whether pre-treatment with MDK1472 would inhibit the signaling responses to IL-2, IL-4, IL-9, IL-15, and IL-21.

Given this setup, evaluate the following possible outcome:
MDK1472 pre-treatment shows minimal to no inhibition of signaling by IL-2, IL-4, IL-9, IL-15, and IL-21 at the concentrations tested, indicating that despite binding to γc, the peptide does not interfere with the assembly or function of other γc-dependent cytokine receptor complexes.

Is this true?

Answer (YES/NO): NO